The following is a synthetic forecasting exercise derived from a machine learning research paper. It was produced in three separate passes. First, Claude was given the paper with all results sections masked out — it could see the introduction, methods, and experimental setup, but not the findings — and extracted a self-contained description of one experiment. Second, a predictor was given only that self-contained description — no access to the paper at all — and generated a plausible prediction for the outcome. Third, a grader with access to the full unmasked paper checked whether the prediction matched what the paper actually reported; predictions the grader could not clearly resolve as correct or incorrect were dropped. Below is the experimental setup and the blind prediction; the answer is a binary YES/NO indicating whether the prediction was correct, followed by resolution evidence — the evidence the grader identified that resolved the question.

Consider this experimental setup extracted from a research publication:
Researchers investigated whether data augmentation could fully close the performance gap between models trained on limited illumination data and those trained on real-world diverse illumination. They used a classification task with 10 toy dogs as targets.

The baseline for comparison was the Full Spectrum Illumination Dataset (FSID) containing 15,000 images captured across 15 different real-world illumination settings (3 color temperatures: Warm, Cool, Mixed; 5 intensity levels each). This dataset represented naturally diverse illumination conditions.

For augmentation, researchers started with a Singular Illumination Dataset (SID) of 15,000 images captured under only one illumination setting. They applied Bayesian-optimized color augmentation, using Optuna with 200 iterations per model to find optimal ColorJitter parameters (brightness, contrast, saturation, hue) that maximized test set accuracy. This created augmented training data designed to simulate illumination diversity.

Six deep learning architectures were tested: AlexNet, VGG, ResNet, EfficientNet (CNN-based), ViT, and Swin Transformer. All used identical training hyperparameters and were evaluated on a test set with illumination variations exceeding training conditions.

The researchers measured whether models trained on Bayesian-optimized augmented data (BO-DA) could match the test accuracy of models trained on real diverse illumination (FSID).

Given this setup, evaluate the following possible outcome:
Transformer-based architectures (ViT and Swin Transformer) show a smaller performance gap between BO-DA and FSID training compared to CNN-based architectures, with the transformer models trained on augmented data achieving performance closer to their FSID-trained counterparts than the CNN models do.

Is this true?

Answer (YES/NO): NO